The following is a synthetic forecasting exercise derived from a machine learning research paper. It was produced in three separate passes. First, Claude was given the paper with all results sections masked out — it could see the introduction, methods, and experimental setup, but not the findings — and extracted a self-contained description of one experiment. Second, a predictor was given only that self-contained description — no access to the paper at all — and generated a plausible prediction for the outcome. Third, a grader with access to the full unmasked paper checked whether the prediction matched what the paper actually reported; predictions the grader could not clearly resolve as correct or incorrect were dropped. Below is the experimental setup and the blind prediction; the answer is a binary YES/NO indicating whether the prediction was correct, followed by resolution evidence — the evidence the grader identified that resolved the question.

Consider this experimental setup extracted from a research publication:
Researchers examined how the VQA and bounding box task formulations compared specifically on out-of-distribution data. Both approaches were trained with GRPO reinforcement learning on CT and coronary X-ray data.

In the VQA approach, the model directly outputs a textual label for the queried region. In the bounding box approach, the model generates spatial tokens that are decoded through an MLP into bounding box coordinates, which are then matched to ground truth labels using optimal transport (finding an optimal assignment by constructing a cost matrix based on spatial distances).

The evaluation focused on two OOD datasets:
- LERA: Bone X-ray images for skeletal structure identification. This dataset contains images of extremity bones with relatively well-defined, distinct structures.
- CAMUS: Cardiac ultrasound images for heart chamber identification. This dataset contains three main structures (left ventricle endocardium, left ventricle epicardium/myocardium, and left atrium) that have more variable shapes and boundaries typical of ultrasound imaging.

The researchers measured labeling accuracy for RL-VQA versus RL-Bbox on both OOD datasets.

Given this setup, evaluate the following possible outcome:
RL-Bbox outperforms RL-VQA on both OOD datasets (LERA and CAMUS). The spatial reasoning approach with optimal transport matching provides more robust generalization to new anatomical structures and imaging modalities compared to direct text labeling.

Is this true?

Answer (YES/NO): NO